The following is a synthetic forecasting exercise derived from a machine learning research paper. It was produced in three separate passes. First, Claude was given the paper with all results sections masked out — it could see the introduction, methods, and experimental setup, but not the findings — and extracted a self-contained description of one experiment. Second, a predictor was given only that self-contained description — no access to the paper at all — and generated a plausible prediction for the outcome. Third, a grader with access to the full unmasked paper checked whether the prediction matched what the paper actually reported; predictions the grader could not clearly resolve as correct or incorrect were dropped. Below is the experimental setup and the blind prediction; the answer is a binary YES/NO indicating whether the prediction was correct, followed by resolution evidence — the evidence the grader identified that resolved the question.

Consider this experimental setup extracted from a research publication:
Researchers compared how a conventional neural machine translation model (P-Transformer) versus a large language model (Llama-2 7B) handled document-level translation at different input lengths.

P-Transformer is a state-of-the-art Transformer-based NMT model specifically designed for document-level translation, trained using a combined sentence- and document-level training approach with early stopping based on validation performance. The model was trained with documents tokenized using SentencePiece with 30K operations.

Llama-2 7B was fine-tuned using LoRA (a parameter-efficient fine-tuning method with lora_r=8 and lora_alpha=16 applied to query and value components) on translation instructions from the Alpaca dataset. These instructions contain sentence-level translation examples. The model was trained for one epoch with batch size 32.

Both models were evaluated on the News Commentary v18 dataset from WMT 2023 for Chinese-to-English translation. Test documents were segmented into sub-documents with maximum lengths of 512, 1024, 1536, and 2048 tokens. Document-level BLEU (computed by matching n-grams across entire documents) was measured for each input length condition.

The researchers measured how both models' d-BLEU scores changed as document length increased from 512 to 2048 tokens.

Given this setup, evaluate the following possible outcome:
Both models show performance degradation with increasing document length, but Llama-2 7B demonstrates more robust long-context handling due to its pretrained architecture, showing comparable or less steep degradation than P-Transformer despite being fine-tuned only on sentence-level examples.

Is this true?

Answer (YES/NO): NO